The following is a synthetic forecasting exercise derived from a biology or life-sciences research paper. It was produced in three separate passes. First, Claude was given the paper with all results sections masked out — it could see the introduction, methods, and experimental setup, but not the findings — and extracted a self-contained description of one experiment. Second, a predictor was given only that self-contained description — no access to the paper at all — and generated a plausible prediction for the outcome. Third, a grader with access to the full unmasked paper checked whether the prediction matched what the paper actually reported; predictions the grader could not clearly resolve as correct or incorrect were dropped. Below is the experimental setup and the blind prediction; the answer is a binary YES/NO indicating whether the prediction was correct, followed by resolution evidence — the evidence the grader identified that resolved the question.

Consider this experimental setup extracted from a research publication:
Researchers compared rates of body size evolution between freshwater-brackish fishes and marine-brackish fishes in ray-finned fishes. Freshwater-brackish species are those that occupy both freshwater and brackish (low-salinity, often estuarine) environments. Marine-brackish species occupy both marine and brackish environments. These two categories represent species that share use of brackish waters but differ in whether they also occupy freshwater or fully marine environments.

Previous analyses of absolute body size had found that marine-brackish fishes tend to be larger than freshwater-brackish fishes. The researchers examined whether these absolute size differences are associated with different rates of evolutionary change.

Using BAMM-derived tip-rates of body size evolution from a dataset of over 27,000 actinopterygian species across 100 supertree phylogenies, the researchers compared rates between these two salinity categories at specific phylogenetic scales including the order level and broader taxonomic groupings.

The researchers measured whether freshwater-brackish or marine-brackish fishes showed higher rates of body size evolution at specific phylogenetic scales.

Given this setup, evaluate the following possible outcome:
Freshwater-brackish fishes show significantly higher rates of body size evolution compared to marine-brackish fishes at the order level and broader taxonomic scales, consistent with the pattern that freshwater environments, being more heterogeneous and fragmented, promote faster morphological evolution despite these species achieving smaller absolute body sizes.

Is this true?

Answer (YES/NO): NO